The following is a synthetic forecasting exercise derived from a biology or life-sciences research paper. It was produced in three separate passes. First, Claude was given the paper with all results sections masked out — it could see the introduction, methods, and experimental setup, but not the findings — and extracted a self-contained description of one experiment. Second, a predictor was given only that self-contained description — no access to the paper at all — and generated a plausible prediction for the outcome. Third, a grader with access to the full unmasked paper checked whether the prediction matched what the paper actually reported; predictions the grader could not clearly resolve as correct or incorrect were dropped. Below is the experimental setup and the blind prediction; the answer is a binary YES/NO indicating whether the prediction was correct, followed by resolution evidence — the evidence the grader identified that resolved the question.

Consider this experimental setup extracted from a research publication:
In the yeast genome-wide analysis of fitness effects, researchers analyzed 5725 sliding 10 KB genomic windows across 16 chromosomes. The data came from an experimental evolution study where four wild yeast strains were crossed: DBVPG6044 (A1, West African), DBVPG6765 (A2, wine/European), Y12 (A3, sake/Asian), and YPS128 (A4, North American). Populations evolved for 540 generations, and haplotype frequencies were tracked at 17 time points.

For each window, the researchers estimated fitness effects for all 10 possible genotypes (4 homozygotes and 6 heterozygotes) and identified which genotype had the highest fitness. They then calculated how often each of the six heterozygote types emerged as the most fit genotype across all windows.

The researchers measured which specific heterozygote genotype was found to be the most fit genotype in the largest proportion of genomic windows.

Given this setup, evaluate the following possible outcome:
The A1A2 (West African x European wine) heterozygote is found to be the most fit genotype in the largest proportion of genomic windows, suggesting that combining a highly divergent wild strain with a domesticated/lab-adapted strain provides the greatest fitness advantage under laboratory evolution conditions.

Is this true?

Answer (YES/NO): NO